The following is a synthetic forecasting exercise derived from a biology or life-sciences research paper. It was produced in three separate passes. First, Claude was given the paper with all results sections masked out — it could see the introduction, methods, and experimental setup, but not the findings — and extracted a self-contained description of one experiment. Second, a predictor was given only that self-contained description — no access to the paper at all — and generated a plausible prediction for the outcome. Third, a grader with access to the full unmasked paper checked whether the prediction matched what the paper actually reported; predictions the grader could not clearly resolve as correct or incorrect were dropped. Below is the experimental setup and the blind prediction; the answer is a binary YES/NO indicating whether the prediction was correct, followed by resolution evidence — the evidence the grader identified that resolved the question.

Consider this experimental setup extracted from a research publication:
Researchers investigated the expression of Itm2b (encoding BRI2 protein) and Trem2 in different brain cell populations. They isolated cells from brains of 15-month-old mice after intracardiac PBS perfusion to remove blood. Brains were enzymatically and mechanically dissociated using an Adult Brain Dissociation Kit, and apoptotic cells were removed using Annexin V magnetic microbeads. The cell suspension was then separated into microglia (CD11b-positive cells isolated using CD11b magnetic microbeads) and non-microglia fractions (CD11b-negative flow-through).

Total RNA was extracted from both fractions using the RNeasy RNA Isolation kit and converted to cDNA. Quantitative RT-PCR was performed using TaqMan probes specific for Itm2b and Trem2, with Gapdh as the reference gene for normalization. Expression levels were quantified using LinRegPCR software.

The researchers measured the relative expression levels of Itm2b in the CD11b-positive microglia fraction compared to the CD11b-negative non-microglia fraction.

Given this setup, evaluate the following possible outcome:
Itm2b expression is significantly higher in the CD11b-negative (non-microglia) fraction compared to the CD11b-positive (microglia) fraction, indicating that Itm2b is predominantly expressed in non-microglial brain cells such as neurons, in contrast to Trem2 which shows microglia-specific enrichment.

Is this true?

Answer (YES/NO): NO